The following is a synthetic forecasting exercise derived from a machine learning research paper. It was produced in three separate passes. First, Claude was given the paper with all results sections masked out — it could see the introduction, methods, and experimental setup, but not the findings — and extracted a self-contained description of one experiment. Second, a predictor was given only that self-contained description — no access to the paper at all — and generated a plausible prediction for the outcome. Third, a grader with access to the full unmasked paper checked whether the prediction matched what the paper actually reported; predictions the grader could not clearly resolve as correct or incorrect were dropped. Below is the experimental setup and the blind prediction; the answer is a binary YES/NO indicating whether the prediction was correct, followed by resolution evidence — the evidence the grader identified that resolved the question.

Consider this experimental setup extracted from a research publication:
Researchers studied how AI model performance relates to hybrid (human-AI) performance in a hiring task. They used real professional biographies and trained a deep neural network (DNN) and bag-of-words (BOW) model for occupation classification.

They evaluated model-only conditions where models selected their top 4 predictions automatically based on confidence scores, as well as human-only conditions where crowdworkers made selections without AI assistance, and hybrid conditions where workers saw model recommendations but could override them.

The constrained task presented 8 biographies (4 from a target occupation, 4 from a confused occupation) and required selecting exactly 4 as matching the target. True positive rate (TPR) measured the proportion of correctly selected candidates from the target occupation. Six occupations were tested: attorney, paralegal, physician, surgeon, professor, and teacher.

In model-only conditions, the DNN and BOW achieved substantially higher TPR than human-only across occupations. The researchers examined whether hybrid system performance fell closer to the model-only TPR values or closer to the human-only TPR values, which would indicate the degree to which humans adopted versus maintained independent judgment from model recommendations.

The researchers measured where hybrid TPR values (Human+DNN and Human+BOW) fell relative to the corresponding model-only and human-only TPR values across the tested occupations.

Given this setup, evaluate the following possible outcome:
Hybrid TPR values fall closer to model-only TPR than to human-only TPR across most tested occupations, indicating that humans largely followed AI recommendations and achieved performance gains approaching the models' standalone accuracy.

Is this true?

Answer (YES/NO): NO